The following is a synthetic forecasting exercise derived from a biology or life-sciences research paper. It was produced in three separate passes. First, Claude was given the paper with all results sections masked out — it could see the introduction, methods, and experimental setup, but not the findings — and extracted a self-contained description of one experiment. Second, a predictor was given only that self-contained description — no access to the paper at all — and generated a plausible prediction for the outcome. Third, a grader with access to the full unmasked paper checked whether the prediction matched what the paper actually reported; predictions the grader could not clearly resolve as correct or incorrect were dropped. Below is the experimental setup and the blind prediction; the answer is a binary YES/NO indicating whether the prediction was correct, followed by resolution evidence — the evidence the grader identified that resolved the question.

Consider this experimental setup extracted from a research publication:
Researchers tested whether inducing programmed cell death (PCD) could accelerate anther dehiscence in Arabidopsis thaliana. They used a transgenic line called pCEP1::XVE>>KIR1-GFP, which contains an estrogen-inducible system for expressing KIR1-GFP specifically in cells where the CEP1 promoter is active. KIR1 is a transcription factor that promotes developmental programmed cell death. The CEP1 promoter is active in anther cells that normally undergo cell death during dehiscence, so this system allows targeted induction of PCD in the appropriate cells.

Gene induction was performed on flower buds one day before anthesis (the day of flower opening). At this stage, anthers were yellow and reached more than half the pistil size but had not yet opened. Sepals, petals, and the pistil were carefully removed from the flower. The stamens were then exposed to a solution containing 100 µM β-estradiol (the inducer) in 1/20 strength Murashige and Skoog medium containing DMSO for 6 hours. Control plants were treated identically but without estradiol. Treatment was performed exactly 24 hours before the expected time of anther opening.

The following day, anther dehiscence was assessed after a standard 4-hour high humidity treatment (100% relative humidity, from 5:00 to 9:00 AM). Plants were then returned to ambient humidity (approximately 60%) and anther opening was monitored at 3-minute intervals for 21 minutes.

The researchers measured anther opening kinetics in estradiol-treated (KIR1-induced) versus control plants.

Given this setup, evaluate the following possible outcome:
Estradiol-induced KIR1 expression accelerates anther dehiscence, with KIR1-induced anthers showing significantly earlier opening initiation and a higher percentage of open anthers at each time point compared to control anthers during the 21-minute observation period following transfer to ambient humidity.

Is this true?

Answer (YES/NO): NO